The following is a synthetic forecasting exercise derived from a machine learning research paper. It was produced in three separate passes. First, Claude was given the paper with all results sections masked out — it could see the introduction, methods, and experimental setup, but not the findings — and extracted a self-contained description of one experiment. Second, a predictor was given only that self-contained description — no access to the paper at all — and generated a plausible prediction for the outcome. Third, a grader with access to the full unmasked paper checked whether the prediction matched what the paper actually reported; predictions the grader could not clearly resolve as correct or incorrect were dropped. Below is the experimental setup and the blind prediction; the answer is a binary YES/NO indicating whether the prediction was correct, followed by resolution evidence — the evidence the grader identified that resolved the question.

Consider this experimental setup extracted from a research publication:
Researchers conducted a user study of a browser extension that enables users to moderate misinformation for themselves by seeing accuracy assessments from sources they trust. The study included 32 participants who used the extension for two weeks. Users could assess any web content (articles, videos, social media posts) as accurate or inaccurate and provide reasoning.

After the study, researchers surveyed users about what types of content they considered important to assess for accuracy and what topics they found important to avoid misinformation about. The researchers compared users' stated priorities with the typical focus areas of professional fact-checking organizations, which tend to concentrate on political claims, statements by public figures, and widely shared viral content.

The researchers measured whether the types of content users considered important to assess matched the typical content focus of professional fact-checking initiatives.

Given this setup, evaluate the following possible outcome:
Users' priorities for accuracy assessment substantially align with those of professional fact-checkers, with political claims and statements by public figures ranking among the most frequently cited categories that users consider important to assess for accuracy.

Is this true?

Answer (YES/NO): NO